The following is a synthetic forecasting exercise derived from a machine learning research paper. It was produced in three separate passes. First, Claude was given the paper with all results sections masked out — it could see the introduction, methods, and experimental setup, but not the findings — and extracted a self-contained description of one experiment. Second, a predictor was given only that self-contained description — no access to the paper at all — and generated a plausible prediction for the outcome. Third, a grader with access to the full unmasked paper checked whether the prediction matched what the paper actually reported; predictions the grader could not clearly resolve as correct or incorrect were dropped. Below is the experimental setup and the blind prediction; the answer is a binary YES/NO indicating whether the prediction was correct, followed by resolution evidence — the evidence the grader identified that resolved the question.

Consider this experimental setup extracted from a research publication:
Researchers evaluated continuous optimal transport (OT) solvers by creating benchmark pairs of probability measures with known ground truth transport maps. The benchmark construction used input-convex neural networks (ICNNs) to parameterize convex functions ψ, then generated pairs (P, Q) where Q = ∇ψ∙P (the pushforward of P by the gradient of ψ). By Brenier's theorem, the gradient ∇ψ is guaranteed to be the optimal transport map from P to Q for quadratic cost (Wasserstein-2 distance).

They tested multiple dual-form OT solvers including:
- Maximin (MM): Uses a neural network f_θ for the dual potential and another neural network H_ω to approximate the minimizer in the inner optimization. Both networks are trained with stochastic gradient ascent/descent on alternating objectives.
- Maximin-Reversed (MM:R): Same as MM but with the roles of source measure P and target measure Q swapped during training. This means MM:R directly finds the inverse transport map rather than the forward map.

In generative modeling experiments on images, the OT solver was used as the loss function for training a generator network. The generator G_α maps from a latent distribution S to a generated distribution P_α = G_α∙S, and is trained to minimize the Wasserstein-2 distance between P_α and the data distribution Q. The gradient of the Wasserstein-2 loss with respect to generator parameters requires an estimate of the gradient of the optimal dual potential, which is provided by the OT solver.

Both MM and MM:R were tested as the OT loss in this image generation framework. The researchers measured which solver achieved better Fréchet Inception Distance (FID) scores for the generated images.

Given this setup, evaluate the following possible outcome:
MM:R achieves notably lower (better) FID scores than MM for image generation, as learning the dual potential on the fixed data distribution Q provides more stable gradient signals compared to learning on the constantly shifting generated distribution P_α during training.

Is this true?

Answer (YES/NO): YES